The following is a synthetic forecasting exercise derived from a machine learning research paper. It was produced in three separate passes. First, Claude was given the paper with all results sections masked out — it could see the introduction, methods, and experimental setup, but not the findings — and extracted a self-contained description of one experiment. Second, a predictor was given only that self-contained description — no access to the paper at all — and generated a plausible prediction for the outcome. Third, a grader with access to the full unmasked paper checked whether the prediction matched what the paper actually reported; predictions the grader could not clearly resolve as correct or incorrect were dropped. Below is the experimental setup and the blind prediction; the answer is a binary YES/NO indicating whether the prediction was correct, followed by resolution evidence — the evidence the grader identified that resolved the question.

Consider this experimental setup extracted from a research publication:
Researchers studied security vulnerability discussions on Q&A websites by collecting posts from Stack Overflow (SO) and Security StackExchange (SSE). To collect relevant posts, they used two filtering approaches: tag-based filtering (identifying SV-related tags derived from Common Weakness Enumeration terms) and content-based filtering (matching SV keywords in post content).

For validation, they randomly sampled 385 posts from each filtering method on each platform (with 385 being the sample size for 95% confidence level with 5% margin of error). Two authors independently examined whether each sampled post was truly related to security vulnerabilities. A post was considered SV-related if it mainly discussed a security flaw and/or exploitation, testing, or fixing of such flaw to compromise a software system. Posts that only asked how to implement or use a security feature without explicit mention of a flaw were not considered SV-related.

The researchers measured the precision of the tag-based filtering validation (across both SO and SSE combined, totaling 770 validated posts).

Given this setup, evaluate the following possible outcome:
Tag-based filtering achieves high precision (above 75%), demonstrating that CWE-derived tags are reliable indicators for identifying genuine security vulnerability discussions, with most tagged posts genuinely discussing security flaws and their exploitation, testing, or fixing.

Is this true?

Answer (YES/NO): YES